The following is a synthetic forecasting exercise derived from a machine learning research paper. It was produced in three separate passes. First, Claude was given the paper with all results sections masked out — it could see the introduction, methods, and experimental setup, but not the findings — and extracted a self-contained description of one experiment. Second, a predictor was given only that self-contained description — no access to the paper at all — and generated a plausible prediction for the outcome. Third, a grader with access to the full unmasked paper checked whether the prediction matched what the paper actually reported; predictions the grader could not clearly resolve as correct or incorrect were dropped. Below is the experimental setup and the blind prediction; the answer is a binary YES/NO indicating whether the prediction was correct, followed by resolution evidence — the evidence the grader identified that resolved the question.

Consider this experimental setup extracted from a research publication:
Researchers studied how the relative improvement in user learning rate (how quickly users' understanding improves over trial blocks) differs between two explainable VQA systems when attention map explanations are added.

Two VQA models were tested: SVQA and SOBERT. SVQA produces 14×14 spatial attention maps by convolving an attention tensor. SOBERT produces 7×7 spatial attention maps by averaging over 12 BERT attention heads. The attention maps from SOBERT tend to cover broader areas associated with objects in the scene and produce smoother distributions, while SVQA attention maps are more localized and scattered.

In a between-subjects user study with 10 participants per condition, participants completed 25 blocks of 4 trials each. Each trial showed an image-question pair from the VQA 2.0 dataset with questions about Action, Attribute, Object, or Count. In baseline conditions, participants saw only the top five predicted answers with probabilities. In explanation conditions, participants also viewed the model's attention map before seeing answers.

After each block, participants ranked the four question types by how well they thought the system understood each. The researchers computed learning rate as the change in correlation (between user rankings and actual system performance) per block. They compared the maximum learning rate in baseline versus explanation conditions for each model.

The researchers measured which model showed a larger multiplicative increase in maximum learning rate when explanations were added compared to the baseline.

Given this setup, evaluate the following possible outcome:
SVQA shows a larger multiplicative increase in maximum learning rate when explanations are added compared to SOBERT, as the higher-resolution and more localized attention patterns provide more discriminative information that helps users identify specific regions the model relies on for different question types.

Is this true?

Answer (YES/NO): YES